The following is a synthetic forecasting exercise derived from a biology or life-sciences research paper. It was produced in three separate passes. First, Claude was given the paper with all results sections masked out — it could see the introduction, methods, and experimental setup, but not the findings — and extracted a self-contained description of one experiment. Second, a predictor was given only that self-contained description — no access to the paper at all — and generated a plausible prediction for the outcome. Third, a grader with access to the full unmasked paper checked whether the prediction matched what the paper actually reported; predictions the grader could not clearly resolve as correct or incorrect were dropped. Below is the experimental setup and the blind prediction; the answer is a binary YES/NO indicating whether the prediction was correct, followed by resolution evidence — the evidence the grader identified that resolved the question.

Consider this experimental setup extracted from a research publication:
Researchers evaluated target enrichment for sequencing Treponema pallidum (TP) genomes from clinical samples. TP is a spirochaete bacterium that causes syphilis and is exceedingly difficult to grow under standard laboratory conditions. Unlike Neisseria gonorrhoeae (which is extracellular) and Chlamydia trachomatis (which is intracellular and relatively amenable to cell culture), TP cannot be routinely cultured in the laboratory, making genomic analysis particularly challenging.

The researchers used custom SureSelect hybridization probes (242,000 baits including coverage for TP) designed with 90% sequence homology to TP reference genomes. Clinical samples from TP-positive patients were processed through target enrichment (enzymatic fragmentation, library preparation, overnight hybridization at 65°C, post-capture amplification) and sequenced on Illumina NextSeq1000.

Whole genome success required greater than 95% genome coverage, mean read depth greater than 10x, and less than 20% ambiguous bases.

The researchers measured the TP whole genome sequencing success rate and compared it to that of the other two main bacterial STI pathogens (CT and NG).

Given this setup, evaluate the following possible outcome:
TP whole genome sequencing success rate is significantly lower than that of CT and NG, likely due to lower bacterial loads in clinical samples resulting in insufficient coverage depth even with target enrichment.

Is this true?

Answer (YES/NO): NO